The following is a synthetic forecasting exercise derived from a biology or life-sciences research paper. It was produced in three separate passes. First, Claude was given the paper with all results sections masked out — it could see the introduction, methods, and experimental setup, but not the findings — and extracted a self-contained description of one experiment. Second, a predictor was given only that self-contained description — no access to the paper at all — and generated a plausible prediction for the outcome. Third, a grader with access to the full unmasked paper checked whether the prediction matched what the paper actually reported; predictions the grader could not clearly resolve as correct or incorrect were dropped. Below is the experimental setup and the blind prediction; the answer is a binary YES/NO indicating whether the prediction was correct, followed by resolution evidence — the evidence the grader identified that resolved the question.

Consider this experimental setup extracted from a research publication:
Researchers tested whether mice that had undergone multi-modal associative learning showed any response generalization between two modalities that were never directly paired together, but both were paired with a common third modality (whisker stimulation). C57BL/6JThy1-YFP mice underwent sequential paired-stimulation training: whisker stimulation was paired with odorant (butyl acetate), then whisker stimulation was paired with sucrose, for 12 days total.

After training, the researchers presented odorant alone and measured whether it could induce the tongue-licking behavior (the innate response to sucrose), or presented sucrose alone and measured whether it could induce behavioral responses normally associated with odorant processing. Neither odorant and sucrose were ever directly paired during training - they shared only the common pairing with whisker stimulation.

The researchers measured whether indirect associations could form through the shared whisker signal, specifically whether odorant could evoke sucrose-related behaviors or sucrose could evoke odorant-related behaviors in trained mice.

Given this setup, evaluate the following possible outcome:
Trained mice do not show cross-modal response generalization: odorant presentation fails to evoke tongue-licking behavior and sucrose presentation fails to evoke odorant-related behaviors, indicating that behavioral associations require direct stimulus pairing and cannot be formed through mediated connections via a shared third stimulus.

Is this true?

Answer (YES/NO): NO